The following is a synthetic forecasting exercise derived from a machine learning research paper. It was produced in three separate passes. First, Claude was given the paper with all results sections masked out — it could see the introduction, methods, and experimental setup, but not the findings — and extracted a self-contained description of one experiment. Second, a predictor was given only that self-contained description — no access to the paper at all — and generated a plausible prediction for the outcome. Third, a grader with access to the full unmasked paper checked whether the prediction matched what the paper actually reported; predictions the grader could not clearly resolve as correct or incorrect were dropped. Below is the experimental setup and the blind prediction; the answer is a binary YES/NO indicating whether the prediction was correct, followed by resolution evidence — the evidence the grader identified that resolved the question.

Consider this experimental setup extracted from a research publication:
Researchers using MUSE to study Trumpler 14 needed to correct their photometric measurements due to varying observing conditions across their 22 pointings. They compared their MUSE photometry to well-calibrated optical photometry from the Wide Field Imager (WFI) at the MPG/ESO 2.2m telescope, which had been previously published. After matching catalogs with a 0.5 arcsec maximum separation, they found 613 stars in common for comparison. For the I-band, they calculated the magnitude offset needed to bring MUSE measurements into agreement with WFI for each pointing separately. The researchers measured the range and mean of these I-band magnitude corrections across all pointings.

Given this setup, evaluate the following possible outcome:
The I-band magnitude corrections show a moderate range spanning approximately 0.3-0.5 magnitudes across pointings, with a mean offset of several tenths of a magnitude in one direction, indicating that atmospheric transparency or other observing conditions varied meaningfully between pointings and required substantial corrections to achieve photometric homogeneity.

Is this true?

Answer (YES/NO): NO